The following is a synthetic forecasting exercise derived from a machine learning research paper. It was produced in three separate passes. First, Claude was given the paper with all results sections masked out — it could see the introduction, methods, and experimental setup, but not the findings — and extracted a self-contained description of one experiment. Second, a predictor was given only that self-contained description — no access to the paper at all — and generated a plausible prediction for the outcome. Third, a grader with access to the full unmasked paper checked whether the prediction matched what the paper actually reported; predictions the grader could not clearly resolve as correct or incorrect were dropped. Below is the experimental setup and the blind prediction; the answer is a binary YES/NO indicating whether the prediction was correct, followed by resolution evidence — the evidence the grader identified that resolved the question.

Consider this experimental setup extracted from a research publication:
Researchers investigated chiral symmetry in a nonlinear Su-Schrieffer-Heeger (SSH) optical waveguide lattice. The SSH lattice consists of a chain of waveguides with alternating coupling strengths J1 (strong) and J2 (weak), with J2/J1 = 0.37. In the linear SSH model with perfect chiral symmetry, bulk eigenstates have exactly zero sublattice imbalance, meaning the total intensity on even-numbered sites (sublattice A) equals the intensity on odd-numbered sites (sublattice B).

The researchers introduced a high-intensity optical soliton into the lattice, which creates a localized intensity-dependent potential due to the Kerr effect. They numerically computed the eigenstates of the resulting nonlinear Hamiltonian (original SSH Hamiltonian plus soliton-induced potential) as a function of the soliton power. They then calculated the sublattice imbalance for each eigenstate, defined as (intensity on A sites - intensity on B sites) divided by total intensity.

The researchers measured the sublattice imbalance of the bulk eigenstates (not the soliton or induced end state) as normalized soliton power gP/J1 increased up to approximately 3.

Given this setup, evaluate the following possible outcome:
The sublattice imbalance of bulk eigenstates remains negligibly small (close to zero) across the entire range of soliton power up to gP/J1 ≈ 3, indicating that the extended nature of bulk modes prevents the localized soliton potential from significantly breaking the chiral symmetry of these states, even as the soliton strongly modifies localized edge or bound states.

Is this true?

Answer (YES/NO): YES